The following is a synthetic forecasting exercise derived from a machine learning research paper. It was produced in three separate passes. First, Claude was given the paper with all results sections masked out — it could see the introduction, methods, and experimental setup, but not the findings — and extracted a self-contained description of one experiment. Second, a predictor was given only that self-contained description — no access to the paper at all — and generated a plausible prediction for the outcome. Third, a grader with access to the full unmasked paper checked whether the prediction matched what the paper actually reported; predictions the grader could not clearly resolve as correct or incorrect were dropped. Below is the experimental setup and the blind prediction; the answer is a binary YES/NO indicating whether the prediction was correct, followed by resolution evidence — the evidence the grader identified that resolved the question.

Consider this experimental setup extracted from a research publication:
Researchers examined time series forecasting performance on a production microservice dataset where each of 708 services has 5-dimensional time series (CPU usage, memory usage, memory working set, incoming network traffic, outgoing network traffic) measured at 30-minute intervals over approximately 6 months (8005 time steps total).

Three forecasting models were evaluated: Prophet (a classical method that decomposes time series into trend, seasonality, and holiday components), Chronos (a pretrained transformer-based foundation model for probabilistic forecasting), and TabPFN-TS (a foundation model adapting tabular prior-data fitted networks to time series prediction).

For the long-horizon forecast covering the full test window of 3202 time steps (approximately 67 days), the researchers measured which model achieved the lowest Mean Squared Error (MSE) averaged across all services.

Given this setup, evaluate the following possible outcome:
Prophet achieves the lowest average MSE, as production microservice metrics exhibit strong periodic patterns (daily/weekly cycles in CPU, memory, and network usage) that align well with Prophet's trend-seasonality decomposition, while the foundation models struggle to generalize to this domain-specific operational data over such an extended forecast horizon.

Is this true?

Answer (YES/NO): YES